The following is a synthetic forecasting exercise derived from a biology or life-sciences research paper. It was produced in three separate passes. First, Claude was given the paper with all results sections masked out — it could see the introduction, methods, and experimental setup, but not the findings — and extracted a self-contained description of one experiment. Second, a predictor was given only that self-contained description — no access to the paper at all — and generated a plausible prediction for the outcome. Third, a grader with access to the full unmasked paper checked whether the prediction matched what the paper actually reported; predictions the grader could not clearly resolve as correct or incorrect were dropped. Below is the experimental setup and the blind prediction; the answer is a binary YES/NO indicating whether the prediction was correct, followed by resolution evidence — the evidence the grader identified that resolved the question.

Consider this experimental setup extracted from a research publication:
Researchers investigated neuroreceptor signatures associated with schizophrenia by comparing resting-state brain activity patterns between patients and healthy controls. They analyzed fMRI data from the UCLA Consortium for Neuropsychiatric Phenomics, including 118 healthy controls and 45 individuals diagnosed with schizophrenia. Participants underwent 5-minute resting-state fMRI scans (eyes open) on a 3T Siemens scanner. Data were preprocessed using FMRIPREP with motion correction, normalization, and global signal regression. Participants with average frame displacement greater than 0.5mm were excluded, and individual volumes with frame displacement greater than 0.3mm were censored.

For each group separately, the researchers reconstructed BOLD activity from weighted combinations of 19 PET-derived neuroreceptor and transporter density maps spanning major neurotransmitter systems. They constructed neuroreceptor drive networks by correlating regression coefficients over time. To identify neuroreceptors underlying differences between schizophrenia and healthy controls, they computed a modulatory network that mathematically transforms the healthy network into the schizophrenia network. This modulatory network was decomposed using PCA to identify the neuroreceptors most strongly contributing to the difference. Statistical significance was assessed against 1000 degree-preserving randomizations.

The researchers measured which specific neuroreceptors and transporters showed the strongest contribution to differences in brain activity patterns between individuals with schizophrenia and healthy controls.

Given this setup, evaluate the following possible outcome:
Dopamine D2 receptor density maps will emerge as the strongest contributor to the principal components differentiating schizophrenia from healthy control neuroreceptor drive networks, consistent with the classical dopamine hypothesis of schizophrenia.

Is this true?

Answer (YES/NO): NO